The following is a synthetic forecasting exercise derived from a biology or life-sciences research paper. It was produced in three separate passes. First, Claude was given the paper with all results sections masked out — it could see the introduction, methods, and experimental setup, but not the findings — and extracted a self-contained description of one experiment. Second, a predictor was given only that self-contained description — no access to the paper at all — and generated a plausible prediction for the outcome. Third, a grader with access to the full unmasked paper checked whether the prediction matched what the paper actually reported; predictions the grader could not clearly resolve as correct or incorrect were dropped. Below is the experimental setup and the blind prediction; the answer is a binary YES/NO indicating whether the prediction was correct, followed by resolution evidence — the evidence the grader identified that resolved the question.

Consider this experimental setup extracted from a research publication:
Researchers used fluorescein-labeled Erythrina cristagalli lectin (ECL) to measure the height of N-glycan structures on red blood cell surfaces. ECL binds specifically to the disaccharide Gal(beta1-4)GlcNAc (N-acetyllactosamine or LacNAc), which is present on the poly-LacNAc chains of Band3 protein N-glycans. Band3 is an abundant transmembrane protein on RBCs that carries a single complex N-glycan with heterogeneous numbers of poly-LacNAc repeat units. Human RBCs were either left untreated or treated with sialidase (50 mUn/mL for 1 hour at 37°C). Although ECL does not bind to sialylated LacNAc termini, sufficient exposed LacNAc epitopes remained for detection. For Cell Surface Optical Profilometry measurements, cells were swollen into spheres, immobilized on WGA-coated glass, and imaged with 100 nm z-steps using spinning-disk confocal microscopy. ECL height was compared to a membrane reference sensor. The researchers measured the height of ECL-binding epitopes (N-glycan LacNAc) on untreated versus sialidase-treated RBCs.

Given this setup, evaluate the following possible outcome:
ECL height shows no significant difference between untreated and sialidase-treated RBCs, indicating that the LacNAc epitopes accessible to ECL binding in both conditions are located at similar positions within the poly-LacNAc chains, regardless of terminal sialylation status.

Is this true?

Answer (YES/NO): NO